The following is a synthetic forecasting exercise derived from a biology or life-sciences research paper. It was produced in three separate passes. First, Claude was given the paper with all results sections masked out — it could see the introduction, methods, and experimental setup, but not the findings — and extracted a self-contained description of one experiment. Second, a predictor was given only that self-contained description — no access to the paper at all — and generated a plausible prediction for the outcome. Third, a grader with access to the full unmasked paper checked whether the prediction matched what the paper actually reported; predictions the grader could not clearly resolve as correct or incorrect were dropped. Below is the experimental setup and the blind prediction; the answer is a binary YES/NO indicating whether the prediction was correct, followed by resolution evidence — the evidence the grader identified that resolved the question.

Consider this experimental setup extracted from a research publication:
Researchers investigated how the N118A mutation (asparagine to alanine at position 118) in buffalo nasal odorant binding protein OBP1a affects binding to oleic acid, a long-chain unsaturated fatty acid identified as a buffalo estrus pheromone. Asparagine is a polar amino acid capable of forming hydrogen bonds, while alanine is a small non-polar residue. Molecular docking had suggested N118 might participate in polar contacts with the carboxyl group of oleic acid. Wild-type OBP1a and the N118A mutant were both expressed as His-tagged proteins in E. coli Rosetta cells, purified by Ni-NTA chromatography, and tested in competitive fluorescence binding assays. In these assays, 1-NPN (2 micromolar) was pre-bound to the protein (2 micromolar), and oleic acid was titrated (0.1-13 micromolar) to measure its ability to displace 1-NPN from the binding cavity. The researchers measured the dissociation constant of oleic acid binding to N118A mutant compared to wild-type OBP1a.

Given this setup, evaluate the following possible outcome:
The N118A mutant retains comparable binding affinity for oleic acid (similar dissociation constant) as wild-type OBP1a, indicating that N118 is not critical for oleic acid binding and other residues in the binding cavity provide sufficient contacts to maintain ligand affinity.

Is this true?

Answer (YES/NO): NO